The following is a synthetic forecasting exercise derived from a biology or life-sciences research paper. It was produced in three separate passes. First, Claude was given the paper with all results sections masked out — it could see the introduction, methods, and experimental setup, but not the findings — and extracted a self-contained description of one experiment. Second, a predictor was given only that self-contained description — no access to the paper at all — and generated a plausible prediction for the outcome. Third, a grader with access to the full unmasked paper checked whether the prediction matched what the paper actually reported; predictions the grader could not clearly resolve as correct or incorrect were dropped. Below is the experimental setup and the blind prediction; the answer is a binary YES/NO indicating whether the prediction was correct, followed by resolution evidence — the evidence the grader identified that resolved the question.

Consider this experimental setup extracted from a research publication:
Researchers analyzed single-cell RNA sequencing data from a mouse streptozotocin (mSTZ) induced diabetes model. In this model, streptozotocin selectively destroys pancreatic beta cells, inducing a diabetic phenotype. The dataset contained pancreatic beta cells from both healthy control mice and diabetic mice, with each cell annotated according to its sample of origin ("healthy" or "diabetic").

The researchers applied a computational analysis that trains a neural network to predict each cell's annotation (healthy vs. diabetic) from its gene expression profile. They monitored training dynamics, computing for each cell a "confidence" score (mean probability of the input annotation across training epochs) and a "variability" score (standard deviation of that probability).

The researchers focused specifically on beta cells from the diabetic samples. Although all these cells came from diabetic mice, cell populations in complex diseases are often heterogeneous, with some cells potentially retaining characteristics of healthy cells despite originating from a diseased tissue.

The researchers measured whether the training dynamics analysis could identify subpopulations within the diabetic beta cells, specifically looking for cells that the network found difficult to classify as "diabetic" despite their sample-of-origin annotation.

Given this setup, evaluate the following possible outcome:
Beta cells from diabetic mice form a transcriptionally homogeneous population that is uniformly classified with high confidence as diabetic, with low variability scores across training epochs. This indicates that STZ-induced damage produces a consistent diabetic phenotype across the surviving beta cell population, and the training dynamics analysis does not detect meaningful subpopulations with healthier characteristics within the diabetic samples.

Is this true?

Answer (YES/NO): NO